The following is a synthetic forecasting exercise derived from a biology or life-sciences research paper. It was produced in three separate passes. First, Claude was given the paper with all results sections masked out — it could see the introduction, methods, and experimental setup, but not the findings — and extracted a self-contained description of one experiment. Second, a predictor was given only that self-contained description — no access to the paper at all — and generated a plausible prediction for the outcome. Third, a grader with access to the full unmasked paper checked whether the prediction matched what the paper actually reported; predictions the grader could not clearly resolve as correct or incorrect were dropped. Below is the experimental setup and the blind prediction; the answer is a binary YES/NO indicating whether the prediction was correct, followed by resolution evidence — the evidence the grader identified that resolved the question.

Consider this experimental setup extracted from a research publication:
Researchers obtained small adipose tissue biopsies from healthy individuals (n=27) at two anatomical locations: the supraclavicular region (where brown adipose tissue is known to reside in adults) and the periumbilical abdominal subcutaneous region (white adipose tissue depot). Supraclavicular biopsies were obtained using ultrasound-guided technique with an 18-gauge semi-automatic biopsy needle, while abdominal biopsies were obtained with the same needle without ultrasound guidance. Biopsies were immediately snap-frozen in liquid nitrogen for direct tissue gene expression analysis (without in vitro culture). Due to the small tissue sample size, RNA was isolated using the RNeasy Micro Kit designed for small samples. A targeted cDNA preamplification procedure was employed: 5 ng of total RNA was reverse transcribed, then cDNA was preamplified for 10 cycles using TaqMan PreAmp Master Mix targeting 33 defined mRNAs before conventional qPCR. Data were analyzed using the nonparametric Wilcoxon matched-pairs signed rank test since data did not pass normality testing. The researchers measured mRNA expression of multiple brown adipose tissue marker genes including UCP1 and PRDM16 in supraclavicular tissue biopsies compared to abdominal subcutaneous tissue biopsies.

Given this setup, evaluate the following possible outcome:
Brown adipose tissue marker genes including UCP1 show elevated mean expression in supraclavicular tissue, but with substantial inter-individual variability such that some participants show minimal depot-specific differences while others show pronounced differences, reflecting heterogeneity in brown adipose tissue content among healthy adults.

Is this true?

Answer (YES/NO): NO